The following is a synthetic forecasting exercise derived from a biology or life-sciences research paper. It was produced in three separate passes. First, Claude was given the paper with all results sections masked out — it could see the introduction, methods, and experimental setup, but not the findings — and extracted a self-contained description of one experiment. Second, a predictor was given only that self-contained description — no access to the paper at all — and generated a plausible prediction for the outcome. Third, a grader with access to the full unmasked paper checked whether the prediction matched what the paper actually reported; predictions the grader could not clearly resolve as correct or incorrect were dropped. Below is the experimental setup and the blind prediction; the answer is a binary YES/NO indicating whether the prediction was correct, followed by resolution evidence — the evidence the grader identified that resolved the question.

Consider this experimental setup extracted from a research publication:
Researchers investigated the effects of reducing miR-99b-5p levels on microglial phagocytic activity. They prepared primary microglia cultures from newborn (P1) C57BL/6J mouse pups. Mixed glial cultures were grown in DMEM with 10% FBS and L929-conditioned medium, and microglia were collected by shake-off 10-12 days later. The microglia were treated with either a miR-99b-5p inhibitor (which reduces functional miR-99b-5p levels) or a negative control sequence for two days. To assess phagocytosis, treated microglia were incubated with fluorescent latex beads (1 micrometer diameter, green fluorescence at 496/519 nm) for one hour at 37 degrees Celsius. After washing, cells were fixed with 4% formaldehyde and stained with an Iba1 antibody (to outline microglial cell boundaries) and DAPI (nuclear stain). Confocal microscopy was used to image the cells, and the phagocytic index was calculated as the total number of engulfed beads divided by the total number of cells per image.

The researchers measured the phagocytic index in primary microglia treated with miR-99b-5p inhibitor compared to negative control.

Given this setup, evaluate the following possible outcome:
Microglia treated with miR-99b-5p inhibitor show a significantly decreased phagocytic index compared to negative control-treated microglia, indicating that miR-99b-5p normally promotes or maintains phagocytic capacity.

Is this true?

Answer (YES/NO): NO